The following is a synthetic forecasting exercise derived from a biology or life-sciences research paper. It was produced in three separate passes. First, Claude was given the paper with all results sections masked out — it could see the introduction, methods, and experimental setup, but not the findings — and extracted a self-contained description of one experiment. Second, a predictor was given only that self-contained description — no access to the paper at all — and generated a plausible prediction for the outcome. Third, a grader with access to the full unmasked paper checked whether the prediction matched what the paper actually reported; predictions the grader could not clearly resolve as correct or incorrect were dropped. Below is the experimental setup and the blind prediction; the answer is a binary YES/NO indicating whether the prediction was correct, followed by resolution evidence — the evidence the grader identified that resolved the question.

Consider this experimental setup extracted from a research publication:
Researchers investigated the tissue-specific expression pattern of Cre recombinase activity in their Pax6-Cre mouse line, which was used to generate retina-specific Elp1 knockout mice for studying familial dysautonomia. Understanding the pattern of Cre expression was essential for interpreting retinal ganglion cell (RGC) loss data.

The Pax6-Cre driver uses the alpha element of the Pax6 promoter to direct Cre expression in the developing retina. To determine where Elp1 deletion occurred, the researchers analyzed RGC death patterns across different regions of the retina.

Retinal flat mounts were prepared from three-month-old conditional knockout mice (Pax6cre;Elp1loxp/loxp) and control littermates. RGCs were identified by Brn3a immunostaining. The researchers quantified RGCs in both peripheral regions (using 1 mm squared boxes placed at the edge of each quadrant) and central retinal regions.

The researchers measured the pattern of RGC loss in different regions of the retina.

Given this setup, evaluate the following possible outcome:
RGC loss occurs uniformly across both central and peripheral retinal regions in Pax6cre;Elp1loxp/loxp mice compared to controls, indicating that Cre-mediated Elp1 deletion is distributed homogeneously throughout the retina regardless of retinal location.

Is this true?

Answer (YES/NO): NO